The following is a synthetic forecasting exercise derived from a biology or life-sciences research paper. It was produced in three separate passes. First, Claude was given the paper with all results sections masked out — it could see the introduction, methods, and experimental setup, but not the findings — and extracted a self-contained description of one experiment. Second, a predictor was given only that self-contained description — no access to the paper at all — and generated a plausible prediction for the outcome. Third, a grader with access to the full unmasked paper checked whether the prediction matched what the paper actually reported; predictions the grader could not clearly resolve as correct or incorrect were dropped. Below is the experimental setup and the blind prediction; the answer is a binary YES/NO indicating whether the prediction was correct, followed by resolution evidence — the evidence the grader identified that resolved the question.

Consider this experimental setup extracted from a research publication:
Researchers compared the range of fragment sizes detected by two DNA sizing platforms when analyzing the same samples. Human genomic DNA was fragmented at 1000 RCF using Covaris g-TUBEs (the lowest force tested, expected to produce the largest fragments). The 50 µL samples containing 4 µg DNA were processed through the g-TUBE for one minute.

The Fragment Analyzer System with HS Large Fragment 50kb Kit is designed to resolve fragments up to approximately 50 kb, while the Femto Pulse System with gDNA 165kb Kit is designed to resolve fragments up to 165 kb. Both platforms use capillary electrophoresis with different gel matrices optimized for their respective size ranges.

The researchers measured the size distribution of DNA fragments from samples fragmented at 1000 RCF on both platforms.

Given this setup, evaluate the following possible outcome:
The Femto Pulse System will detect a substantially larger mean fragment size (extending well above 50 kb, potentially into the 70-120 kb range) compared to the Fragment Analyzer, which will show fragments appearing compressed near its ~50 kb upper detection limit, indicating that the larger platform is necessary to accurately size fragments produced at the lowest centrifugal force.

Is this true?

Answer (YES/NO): NO